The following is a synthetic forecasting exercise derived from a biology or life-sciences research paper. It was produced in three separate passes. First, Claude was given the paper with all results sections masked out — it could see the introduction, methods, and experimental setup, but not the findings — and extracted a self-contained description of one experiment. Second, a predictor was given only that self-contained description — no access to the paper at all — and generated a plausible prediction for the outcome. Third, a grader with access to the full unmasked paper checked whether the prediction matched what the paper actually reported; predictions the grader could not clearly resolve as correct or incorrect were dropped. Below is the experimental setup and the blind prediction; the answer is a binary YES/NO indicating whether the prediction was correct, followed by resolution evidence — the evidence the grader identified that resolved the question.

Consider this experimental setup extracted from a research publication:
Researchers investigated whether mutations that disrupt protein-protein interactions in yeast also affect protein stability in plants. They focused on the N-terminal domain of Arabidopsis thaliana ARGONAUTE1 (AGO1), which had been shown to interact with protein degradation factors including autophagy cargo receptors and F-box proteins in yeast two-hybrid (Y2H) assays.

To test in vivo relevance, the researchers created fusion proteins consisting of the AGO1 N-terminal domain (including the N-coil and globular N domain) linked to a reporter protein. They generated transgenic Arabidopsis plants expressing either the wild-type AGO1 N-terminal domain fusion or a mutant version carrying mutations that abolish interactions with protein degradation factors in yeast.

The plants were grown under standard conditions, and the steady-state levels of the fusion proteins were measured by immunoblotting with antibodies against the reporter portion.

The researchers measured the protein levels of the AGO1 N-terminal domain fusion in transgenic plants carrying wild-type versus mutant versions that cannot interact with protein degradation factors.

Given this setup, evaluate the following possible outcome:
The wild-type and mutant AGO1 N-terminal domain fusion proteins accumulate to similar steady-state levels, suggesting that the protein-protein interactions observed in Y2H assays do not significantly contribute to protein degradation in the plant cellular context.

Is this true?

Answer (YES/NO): NO